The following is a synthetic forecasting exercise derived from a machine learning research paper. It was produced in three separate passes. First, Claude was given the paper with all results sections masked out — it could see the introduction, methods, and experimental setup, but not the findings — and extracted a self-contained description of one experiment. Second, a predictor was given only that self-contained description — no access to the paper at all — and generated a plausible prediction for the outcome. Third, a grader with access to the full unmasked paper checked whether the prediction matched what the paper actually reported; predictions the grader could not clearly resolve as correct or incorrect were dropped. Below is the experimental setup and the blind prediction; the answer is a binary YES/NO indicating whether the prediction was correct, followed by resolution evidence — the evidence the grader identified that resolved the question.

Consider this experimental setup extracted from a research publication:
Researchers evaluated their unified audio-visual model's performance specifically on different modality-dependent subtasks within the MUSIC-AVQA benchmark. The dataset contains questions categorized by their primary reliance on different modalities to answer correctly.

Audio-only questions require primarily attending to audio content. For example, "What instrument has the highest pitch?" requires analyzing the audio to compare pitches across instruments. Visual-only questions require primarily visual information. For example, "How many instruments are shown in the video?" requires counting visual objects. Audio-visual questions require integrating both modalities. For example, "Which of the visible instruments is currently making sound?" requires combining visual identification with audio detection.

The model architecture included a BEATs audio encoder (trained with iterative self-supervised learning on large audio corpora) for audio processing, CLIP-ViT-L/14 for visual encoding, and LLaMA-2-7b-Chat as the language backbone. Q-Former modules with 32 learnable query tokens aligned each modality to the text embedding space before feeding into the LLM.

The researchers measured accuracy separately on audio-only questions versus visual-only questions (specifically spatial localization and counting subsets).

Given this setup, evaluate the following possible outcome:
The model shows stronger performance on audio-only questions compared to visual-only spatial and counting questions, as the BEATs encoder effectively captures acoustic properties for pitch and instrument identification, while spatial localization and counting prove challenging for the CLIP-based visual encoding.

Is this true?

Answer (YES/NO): NO